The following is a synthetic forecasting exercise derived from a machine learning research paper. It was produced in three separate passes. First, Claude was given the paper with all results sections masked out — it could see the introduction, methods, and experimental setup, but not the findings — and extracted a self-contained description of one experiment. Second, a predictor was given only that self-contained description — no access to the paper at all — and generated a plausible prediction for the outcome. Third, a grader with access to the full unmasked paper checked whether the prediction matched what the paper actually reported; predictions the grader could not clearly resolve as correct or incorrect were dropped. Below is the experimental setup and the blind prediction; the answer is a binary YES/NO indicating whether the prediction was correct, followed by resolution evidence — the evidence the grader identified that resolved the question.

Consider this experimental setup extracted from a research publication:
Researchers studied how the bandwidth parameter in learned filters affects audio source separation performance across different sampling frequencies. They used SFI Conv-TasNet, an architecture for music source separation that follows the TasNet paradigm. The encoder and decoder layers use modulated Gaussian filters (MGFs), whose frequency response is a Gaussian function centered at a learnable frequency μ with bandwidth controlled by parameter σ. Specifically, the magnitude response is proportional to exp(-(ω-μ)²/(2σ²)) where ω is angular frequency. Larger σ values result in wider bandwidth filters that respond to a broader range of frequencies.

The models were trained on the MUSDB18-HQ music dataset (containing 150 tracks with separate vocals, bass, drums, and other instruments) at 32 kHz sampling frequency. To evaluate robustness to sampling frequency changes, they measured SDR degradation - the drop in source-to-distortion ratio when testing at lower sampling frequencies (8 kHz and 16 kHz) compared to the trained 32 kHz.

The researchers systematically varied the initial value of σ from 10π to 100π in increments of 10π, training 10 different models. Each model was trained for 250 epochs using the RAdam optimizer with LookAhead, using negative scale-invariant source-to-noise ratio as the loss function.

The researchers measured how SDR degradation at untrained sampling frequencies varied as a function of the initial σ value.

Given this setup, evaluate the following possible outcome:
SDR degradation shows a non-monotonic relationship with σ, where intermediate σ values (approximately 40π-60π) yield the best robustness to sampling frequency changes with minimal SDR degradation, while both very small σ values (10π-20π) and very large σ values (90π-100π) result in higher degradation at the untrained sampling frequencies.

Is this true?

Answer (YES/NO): NO